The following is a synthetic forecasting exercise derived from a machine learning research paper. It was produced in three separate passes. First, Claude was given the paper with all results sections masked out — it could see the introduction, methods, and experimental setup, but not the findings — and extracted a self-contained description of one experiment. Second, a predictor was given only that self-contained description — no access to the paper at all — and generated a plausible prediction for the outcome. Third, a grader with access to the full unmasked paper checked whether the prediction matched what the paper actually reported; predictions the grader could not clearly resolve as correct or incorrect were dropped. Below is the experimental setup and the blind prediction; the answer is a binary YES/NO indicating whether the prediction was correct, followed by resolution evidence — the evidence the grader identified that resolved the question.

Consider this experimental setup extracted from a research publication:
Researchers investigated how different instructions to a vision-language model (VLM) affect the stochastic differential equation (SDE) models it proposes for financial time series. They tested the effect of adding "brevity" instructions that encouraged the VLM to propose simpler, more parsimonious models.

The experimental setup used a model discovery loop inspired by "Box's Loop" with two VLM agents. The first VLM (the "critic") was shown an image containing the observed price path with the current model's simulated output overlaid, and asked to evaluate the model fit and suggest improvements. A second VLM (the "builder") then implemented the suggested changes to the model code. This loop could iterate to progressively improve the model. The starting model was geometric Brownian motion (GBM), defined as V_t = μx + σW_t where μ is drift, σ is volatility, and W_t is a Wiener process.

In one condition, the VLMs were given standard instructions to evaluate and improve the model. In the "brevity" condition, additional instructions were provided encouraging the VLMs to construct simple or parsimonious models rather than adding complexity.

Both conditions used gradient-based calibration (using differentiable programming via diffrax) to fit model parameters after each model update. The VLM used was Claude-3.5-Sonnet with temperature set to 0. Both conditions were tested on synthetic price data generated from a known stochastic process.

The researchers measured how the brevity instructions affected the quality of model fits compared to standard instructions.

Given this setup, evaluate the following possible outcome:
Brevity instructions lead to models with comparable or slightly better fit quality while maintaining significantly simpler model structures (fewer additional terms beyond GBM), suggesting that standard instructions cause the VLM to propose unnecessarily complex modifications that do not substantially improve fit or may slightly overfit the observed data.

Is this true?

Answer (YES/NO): NO